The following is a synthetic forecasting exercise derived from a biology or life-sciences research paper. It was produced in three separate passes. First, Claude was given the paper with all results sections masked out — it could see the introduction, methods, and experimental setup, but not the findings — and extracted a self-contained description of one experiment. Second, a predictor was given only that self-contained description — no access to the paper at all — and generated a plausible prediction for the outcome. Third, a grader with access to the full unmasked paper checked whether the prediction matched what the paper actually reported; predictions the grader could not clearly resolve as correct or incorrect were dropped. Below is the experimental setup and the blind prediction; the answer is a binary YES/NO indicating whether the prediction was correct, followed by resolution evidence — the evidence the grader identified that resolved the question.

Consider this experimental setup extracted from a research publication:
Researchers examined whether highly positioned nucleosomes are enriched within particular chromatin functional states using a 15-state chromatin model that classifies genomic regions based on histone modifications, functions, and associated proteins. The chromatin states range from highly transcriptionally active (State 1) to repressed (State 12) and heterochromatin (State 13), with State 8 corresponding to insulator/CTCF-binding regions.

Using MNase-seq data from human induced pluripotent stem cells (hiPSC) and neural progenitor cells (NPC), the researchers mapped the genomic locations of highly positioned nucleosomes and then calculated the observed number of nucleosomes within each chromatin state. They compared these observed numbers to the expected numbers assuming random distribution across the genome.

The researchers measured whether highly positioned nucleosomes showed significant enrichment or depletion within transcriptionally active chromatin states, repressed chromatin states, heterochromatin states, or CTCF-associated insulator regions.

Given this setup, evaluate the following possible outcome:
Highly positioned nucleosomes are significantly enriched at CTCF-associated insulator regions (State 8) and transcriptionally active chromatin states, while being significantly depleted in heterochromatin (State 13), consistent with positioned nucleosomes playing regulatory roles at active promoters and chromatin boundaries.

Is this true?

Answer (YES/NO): NO